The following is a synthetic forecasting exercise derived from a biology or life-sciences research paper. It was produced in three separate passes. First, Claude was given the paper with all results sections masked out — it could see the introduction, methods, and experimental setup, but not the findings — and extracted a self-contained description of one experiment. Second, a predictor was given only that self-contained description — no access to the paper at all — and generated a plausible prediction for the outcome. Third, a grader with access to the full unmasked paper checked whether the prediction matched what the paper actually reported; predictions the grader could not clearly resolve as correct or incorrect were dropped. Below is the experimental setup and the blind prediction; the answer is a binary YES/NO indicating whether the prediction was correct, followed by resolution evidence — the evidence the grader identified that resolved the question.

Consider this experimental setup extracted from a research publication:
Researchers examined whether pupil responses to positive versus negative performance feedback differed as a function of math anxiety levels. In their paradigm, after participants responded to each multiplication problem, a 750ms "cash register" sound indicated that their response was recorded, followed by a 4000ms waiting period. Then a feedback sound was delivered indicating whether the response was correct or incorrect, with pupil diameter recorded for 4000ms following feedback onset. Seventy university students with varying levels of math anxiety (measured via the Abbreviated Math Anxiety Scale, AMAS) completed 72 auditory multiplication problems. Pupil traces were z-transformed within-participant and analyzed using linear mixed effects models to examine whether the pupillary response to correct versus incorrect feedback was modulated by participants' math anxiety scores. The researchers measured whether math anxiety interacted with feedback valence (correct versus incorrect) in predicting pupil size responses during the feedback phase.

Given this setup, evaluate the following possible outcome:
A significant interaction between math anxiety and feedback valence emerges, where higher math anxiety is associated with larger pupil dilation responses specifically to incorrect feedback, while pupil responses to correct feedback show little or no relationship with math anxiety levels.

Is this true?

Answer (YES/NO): NO